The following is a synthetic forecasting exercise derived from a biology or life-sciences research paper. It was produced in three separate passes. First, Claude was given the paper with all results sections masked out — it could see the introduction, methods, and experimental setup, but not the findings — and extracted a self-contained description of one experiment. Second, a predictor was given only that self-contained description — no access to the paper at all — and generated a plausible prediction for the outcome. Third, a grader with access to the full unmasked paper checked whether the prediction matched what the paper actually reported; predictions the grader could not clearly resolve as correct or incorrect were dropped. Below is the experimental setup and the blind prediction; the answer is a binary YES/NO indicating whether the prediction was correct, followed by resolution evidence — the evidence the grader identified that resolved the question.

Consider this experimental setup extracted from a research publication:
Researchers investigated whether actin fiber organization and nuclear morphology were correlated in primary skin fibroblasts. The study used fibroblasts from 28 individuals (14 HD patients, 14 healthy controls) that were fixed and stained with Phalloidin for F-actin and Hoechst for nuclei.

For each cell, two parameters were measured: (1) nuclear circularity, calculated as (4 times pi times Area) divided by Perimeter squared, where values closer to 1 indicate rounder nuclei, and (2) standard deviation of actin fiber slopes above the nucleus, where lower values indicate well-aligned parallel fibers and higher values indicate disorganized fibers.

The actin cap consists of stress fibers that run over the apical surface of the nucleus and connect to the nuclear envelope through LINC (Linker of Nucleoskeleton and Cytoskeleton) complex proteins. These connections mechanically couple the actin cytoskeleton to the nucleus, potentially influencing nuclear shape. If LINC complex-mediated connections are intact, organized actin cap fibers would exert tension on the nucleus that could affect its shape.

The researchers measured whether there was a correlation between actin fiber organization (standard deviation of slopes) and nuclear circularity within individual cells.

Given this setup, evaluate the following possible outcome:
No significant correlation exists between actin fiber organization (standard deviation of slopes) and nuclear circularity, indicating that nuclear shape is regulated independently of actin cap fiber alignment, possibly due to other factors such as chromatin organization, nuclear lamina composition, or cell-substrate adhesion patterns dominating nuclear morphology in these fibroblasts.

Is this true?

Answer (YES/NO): NO